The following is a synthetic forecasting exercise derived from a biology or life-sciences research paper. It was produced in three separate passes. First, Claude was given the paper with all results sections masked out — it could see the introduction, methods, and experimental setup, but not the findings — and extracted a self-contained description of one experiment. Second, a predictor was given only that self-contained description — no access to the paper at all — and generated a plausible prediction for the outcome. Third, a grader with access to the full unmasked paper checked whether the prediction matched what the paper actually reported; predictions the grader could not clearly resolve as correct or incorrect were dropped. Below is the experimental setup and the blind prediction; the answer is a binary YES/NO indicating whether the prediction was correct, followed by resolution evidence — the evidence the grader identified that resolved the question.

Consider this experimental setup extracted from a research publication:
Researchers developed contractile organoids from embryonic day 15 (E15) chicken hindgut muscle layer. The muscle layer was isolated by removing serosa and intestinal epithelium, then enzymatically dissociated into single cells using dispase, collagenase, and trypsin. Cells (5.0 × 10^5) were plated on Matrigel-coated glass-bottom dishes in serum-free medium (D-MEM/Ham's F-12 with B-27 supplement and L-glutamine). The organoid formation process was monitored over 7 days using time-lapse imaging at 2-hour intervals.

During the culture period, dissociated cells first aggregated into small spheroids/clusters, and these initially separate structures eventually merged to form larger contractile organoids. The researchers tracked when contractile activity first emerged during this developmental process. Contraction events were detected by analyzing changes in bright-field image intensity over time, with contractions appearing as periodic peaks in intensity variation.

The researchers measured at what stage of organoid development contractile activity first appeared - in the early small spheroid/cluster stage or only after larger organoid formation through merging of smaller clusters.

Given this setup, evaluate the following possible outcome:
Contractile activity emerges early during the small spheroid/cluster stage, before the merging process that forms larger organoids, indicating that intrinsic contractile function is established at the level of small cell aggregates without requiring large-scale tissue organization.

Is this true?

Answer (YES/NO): NO